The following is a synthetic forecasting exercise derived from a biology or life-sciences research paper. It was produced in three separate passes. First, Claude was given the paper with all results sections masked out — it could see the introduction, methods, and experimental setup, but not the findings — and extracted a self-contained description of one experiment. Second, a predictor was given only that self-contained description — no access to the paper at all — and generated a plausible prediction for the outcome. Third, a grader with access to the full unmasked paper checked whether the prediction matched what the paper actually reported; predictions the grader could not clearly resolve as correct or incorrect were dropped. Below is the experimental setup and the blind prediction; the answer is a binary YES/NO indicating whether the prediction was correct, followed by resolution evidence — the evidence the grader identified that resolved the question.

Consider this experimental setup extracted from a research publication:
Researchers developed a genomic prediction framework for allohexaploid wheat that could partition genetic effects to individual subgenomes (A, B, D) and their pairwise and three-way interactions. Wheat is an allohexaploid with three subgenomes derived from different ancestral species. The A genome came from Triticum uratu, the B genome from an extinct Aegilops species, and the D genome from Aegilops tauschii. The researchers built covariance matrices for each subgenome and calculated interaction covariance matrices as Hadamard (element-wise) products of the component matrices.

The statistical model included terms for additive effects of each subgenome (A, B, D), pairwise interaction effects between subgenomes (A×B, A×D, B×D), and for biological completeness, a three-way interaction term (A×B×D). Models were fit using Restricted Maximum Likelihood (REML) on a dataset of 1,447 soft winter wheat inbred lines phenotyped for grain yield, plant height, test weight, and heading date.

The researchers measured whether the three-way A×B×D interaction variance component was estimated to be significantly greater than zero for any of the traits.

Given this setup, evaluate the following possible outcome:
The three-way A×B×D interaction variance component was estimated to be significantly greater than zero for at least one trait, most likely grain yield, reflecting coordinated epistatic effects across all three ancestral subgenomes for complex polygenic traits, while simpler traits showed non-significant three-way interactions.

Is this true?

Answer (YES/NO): NO